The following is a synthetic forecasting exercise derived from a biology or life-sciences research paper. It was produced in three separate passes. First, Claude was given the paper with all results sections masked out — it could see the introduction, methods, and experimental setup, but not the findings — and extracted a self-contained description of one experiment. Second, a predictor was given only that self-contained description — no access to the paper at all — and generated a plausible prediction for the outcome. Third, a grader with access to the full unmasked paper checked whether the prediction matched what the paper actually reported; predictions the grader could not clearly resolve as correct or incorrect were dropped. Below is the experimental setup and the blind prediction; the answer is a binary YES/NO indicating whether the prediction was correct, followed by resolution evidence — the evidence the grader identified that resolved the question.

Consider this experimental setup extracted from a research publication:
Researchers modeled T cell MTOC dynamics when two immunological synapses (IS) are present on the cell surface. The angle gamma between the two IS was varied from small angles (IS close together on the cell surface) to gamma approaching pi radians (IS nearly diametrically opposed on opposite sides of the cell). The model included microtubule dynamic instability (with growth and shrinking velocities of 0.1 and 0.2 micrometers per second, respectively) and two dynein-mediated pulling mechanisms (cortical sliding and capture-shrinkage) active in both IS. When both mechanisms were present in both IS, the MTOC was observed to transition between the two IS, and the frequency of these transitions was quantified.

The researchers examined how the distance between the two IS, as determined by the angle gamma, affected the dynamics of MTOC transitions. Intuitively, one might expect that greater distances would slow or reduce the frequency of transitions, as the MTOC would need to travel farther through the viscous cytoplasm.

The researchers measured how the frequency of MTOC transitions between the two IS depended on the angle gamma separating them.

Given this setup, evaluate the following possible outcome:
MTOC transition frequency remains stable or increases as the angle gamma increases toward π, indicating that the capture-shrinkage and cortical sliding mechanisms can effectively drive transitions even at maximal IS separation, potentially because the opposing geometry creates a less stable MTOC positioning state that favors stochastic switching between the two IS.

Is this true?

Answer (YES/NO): YES